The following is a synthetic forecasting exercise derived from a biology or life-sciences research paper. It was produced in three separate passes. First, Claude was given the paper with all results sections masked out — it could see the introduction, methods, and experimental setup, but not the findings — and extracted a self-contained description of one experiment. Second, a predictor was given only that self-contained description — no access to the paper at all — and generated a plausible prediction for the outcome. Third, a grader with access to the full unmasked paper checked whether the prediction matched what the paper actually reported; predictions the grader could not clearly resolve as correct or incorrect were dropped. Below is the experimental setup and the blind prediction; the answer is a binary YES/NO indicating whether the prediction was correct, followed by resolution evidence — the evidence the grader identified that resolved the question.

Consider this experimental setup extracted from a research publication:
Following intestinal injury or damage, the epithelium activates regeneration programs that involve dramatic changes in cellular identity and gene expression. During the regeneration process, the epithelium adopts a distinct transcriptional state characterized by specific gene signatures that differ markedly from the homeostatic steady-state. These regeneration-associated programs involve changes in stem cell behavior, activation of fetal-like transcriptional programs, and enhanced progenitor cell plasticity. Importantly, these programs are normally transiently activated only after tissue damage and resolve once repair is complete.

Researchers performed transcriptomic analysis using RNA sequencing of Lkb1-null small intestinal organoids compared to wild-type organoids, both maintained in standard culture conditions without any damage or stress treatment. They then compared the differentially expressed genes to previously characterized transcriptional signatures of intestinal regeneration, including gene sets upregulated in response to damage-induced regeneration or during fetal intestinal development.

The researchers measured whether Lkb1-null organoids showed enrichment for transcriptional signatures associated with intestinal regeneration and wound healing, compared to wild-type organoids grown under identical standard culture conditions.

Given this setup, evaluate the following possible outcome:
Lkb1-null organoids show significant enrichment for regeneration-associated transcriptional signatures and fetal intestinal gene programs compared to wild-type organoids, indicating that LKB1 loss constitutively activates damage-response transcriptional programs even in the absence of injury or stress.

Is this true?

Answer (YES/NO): YES